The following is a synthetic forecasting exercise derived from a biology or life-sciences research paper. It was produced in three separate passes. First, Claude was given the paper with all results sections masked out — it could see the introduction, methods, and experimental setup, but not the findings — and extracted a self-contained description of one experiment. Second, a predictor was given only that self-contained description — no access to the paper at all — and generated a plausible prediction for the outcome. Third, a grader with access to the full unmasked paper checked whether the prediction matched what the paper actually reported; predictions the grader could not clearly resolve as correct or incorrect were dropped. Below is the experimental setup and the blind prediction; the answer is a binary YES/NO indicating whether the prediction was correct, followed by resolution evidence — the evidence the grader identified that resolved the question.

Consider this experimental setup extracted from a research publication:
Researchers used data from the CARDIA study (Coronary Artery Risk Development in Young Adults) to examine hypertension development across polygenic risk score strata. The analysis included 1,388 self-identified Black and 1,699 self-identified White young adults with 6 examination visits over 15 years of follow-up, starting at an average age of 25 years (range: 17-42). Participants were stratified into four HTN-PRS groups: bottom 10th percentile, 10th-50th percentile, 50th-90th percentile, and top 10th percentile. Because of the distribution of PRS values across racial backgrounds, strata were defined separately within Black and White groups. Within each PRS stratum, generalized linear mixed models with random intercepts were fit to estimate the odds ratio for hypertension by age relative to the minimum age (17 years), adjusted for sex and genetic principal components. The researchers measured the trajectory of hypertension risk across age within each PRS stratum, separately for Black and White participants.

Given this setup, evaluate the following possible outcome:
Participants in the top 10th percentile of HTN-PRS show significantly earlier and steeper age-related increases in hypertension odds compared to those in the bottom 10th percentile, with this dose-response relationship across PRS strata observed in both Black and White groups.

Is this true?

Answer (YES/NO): NO